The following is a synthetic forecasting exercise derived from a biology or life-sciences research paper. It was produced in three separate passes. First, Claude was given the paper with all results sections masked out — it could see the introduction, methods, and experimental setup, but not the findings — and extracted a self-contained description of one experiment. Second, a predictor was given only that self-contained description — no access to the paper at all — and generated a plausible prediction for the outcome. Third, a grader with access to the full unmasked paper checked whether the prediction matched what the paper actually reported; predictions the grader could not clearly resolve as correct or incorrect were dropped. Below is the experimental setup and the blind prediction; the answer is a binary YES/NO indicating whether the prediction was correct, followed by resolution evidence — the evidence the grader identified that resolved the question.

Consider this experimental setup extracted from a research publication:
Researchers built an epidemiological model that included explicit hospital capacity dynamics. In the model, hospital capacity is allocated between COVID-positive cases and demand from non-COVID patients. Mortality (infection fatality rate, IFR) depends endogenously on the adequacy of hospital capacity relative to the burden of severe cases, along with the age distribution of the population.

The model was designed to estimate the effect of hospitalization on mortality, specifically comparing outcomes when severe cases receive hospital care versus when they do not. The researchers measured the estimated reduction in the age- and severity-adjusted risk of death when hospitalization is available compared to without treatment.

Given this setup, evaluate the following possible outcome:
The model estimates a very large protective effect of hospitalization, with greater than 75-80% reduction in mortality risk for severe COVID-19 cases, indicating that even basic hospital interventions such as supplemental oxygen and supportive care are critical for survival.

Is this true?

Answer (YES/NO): NO